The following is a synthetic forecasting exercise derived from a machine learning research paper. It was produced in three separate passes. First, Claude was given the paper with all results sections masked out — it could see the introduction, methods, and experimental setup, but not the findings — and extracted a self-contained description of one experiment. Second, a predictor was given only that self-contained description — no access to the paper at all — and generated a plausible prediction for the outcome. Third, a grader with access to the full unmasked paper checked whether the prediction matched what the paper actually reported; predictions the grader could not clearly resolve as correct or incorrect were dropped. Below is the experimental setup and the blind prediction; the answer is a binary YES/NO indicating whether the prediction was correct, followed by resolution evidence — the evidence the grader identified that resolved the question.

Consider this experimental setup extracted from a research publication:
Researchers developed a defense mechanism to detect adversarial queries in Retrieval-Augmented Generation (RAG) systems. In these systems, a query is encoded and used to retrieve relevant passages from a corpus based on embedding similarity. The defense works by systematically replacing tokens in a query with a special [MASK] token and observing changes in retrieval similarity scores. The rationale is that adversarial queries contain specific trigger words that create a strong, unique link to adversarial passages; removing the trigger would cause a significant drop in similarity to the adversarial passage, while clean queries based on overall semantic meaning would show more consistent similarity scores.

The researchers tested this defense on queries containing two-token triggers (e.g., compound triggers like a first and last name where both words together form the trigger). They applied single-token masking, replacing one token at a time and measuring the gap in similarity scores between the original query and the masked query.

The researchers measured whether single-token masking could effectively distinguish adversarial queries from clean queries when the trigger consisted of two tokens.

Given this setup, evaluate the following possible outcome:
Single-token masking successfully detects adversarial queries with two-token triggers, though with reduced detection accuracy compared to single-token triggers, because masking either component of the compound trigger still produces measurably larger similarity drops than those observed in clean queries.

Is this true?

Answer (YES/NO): NO